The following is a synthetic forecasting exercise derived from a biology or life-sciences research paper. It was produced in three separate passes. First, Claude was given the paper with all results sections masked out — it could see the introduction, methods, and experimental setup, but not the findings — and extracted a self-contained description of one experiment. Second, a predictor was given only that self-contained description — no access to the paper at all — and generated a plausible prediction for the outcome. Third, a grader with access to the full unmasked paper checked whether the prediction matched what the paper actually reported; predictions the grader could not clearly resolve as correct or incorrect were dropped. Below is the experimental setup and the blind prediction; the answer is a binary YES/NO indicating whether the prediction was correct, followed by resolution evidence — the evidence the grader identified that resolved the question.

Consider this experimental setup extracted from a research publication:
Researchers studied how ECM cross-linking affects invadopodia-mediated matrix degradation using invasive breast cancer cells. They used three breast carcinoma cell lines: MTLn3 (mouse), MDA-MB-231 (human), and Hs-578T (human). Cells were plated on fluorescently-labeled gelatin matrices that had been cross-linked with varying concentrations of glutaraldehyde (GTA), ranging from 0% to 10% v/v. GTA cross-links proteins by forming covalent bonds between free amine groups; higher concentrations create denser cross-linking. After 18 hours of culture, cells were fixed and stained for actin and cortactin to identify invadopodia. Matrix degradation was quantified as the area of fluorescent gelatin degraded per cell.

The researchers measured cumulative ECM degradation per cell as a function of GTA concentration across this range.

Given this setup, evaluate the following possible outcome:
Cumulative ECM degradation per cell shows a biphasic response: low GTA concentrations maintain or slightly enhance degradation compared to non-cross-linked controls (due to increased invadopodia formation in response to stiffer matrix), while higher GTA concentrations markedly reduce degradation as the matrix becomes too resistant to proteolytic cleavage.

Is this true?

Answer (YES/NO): NO